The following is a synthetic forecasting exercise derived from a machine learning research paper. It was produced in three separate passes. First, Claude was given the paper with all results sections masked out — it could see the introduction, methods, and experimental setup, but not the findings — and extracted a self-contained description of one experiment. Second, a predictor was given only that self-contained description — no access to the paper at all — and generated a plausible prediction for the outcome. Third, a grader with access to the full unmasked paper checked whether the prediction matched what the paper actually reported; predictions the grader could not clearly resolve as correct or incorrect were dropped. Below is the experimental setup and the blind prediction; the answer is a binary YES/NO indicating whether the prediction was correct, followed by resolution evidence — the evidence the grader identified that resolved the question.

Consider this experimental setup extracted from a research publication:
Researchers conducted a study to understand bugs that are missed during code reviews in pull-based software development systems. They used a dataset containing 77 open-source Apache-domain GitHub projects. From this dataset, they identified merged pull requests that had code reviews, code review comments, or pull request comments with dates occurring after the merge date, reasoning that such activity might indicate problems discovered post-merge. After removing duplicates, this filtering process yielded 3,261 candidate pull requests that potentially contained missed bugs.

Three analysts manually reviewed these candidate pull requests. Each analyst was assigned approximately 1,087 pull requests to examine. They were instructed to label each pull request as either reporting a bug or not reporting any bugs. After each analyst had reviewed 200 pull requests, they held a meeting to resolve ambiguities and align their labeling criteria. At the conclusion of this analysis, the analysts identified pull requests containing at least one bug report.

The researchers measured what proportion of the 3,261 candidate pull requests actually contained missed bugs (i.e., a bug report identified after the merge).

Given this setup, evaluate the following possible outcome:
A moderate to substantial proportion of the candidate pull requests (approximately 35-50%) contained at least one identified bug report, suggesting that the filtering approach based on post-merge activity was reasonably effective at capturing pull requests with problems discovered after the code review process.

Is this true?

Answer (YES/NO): NO